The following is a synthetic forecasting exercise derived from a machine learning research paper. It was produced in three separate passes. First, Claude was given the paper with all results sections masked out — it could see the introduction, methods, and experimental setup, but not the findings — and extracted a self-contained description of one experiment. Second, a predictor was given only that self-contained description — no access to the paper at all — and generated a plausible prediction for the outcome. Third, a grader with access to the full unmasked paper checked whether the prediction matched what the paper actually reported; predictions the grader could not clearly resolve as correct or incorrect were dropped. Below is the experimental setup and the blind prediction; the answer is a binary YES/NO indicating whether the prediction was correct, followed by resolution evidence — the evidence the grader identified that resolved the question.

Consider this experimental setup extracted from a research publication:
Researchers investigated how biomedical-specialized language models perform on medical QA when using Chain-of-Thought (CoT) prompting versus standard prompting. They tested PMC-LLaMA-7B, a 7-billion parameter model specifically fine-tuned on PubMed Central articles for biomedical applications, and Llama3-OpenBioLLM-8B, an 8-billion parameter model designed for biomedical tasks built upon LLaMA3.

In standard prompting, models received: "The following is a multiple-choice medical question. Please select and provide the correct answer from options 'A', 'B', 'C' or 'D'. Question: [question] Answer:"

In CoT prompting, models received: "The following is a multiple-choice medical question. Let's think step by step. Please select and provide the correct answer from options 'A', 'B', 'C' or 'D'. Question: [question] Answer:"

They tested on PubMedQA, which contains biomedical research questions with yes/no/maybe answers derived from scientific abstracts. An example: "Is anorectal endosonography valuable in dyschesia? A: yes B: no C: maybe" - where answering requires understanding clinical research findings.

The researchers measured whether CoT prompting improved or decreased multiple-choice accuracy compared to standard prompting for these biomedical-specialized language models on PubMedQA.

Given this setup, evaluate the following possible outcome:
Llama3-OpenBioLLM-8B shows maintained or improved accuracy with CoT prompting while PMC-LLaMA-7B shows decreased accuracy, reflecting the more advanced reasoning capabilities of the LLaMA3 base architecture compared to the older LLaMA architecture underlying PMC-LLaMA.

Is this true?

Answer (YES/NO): NO